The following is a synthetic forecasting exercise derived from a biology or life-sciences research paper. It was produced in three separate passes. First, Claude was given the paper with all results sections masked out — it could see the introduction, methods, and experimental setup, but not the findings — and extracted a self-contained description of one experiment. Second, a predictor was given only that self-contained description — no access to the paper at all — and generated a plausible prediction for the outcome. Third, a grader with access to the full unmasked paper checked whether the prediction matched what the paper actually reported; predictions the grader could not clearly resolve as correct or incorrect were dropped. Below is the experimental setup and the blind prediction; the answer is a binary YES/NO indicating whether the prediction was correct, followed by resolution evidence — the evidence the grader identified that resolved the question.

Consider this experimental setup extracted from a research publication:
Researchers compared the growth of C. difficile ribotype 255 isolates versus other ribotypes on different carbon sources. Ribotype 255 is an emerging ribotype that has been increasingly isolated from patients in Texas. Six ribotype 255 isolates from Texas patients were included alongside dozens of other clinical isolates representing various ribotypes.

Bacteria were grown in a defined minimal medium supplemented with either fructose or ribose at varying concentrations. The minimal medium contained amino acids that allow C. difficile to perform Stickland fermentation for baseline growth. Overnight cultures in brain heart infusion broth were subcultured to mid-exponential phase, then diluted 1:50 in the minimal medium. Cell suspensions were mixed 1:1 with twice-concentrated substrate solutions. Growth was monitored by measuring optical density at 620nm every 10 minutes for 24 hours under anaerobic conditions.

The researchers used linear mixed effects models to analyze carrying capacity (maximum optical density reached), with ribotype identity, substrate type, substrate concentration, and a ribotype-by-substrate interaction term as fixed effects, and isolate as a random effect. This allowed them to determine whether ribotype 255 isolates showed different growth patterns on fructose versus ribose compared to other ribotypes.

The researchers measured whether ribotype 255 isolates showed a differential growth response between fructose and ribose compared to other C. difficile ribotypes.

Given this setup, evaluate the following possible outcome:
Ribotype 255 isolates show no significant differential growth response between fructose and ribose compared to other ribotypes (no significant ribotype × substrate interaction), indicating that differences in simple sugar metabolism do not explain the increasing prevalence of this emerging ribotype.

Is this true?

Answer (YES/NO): NO